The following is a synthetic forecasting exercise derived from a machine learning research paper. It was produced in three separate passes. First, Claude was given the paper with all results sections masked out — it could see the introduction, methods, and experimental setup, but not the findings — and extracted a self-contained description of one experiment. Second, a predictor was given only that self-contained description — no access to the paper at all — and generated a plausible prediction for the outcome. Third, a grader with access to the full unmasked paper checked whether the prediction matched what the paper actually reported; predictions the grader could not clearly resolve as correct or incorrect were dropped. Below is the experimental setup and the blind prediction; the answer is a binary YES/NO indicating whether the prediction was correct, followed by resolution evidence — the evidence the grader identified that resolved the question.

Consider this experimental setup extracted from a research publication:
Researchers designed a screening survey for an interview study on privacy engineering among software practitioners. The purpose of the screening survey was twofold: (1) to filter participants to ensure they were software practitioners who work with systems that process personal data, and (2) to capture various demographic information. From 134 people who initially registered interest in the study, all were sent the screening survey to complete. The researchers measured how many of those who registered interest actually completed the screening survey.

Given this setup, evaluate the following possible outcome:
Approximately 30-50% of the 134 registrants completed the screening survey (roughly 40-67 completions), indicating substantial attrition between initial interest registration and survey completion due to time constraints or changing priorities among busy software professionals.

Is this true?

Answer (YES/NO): NO